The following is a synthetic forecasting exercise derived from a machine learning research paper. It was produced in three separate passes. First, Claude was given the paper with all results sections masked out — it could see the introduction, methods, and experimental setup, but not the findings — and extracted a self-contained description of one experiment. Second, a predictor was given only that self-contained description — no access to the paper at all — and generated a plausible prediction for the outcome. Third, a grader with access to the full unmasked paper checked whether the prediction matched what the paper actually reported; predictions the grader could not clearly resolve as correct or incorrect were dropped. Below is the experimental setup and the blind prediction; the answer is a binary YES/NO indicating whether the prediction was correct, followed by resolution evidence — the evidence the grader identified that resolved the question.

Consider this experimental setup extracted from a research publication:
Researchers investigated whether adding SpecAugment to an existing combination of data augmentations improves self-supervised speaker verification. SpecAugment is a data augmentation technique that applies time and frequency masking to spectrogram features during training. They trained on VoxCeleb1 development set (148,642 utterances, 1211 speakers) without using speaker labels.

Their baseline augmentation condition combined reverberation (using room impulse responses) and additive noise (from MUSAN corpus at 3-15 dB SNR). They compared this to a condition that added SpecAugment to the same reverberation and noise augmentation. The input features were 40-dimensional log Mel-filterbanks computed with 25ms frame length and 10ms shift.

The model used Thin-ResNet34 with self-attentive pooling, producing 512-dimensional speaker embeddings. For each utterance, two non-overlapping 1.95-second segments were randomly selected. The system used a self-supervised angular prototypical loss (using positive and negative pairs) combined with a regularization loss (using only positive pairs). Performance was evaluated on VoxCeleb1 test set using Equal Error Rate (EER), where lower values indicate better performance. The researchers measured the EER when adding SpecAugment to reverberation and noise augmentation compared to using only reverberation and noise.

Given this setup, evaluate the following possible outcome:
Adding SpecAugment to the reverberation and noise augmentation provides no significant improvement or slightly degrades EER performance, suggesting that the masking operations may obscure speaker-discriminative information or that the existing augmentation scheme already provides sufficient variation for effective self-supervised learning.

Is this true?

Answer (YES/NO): YES